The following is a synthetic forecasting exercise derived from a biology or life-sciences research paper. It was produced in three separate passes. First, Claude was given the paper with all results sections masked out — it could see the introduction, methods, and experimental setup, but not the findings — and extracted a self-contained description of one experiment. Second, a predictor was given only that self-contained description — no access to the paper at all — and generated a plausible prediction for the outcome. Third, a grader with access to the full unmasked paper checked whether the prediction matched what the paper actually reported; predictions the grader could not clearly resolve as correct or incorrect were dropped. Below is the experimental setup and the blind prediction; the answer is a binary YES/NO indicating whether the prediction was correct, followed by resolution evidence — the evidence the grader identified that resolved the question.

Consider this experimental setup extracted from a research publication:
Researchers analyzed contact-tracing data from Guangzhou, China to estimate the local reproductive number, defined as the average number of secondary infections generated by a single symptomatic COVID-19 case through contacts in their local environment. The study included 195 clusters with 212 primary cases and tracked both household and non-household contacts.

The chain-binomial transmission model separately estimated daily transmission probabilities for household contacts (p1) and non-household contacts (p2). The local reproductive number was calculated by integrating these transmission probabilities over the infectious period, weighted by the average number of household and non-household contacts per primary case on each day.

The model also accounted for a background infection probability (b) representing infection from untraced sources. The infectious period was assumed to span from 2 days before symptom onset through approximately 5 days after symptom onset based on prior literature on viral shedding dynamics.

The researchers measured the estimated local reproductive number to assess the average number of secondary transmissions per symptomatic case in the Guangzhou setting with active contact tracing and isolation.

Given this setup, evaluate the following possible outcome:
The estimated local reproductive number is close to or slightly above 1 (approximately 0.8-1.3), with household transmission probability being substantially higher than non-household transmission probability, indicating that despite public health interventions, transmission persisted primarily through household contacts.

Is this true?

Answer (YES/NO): NO